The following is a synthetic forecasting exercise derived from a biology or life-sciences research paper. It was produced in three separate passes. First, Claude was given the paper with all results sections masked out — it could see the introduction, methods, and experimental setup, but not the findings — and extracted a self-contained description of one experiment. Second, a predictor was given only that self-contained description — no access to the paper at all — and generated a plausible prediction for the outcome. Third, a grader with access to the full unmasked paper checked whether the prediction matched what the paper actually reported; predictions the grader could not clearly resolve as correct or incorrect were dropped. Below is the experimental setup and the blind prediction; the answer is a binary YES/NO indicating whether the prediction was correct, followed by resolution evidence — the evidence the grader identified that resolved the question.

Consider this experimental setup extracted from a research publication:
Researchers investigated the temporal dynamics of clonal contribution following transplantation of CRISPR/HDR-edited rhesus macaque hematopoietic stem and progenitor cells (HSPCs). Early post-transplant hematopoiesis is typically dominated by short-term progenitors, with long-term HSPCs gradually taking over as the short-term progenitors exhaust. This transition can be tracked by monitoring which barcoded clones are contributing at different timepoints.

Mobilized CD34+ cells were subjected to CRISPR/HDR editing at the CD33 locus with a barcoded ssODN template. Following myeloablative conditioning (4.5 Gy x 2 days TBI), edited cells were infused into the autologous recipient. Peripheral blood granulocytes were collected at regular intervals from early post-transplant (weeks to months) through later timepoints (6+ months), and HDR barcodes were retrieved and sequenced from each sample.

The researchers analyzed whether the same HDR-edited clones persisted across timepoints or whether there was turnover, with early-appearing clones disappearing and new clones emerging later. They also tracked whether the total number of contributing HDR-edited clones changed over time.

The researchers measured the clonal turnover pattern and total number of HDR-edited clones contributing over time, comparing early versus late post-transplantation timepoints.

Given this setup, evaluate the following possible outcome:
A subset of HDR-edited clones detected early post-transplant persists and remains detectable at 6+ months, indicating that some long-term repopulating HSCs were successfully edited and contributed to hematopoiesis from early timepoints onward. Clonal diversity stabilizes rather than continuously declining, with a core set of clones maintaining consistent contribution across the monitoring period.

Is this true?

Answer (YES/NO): NO